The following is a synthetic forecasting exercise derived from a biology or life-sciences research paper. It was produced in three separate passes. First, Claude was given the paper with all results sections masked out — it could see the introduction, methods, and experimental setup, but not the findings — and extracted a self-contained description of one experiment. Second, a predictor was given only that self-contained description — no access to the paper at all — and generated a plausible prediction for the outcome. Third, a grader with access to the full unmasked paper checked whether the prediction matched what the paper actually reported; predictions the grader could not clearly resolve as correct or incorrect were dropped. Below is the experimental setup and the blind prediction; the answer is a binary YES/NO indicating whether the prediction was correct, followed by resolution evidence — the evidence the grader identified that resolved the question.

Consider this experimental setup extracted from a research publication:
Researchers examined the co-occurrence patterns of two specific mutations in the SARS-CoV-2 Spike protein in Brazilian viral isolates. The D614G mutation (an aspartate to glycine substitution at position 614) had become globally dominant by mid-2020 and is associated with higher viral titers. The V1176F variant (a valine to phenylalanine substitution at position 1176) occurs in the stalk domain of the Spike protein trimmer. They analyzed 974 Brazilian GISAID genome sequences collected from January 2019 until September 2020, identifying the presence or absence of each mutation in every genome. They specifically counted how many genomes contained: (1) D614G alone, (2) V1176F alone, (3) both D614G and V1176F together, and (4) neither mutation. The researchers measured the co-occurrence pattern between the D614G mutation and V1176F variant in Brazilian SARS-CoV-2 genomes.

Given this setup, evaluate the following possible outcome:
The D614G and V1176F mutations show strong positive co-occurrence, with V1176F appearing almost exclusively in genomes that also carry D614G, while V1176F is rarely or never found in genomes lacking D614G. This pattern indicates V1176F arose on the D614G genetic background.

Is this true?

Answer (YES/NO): YES